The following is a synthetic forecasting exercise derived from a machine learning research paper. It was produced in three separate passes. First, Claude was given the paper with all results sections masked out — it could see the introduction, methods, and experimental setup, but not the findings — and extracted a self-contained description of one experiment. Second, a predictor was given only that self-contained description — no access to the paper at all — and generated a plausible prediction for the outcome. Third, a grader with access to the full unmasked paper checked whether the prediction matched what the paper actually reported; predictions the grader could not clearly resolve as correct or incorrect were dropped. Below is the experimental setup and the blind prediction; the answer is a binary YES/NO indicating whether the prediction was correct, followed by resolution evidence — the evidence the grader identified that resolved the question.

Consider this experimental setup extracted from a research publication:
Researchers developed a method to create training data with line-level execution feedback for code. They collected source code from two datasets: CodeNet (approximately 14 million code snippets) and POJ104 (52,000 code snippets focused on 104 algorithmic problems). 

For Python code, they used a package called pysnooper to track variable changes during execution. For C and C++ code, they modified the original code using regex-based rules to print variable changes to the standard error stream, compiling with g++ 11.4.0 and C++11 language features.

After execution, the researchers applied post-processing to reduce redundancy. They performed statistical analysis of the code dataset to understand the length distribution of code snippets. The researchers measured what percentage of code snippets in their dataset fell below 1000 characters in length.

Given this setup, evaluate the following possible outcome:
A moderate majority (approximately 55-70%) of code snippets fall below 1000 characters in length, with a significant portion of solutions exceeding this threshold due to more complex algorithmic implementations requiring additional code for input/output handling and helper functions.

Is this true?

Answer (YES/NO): NO